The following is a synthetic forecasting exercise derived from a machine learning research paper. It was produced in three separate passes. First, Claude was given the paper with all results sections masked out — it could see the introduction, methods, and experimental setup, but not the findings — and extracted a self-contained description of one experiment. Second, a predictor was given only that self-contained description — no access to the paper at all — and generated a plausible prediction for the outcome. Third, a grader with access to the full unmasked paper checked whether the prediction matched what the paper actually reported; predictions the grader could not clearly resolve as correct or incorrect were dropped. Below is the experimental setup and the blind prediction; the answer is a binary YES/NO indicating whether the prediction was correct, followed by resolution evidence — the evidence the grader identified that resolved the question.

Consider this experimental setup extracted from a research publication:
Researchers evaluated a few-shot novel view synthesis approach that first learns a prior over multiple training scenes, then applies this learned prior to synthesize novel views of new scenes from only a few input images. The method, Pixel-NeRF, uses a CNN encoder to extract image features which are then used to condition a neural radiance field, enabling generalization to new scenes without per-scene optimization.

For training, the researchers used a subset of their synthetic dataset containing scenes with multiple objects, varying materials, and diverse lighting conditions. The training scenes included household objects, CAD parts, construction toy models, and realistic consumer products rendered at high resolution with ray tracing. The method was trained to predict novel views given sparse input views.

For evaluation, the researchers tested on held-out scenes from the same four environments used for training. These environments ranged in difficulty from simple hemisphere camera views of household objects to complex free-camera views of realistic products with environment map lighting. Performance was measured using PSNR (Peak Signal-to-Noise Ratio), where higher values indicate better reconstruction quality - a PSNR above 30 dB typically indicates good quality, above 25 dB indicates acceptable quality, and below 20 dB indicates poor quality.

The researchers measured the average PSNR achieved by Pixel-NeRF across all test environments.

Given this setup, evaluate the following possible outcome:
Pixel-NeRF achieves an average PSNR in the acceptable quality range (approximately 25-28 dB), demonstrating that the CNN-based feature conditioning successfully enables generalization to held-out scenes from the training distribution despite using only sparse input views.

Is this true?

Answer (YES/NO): NO